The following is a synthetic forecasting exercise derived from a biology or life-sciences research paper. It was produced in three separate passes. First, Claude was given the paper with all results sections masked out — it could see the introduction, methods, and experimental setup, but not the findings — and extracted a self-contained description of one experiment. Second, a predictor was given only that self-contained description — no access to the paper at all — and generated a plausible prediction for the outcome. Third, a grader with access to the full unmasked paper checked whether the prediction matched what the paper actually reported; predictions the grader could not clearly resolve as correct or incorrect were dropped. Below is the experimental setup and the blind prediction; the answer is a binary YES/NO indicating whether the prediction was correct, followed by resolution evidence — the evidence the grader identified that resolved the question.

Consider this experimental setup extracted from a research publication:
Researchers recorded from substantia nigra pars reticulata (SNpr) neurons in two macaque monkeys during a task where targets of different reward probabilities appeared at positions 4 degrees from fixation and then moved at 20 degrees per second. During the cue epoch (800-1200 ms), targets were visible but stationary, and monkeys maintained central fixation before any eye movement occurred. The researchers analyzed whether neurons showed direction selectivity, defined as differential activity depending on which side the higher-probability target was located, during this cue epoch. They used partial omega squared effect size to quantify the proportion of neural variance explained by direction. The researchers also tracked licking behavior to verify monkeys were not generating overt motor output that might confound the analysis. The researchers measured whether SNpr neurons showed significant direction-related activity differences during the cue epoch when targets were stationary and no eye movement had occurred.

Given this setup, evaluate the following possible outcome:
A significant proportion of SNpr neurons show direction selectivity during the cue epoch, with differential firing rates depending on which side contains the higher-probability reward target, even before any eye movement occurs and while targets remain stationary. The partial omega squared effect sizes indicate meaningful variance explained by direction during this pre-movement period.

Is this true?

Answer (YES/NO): YES